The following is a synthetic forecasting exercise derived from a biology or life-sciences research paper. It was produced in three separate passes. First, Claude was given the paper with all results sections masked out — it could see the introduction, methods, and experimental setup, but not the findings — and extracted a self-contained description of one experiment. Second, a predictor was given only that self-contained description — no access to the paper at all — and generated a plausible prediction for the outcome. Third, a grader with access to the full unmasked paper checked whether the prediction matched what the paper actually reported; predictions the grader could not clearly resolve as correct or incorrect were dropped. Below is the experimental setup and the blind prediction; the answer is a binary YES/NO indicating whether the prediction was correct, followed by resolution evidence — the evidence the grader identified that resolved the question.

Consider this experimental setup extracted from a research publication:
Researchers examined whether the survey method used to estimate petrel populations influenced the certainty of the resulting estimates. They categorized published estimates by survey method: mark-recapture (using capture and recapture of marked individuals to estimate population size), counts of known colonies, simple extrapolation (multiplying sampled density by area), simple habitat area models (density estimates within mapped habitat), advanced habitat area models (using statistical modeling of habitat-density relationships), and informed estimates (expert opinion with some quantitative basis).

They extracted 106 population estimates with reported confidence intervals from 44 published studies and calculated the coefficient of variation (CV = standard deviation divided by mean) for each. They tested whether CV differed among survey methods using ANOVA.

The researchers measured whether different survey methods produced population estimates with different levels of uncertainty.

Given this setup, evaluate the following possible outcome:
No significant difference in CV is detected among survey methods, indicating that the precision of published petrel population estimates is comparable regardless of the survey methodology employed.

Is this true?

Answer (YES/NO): YES